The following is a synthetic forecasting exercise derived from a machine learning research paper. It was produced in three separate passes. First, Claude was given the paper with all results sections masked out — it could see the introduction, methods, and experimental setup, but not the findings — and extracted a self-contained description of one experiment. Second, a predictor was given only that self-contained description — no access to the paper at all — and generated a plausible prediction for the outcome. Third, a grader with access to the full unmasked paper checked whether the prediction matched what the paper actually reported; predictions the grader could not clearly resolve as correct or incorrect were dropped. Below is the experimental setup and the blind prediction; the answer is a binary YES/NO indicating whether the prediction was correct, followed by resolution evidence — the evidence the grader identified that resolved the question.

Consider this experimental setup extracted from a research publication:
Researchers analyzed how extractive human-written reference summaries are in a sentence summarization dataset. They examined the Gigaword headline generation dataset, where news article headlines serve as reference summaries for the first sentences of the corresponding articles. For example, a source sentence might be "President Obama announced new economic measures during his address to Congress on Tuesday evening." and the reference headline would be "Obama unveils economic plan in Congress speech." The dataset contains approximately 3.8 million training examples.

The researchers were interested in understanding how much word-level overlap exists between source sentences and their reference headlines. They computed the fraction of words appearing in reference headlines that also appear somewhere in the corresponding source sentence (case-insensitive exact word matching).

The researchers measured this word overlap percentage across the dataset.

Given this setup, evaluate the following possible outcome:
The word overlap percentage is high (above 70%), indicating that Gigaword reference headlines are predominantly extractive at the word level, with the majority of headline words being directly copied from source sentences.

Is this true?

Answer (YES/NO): NO